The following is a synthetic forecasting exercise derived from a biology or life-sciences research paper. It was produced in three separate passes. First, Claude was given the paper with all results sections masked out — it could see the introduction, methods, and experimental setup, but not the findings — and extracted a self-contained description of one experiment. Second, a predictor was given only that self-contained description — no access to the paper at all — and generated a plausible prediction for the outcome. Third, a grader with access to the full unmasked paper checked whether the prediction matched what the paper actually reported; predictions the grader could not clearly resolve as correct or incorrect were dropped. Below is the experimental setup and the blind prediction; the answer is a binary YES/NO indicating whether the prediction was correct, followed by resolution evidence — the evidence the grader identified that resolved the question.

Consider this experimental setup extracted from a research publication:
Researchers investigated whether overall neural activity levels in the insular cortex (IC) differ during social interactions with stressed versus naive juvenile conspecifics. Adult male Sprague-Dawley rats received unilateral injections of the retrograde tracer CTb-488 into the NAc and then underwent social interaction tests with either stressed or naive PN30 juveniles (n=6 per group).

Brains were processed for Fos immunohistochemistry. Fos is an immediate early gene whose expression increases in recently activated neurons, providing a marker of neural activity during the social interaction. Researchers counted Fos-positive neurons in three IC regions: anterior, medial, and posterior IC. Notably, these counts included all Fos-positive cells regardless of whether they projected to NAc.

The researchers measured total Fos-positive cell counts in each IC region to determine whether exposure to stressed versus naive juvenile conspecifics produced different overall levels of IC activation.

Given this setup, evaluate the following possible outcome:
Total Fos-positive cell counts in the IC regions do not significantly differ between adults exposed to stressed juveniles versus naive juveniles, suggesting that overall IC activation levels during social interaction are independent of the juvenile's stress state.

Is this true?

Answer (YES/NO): YES